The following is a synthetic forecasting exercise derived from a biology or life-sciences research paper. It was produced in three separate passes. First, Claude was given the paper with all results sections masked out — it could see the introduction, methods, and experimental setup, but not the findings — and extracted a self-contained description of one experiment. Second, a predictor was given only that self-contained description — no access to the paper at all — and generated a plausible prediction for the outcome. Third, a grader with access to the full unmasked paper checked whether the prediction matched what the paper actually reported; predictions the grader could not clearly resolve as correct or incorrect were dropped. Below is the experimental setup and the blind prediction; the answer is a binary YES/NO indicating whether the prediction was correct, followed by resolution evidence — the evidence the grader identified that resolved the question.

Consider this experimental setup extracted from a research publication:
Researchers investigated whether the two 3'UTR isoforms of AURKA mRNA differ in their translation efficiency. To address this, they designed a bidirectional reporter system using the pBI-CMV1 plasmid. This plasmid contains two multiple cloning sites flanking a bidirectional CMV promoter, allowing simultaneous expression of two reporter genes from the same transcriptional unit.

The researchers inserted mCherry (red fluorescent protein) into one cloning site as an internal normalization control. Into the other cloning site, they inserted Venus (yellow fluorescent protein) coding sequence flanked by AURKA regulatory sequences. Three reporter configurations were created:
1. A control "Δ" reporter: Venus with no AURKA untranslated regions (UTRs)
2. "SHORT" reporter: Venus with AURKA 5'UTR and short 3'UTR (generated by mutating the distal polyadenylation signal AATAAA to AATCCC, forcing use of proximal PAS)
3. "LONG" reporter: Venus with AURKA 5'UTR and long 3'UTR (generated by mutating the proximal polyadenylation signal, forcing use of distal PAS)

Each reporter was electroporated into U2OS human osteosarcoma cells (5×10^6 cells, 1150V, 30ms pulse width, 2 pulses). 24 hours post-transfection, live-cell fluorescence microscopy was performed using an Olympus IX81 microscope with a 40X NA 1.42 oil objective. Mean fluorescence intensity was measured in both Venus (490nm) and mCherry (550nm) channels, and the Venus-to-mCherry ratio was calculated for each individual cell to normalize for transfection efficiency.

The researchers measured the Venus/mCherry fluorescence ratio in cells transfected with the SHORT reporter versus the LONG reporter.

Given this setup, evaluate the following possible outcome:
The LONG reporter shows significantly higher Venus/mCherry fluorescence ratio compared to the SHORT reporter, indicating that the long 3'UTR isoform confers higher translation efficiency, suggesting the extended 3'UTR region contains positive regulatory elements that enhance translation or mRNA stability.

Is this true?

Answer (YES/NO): NO